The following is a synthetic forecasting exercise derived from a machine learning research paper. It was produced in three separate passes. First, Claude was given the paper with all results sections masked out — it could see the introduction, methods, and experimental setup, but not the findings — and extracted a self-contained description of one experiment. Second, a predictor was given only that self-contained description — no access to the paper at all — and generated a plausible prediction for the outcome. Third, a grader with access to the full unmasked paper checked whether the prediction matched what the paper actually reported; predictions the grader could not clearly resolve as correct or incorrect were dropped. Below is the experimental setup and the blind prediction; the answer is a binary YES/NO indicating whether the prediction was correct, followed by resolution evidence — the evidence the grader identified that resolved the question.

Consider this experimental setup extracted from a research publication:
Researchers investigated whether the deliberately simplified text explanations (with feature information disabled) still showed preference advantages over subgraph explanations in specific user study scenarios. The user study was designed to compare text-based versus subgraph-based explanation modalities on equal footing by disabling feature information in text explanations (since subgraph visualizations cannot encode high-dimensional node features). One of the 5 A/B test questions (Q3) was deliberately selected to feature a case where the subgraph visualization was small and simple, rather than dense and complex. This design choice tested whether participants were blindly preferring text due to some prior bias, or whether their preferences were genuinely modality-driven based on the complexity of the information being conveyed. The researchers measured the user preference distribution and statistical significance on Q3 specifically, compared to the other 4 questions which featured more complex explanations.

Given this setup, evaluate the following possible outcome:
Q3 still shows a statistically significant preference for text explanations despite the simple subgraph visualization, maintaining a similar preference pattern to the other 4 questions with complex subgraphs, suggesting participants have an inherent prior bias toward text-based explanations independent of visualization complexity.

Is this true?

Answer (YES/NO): NO